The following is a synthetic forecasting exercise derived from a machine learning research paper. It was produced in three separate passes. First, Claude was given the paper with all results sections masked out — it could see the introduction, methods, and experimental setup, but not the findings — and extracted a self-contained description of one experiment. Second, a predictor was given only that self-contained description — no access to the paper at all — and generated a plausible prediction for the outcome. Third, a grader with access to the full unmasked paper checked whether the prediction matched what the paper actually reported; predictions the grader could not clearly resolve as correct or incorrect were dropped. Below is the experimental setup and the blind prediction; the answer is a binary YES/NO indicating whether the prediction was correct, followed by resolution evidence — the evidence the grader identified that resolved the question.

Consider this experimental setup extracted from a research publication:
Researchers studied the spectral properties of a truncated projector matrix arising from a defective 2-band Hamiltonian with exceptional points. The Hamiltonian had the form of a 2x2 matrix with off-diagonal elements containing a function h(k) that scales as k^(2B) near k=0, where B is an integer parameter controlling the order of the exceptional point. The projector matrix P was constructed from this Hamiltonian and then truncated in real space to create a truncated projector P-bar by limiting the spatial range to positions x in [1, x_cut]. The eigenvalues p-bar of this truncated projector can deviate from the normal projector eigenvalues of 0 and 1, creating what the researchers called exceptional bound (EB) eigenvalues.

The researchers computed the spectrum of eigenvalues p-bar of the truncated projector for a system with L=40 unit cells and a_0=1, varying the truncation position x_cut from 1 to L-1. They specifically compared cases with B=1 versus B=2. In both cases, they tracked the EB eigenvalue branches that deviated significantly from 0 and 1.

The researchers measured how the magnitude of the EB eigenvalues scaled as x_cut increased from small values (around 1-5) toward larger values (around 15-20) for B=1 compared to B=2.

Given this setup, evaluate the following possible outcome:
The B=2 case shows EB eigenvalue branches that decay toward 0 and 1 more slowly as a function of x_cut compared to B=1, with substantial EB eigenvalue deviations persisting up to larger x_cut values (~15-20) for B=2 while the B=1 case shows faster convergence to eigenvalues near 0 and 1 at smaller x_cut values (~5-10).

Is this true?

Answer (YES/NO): NO